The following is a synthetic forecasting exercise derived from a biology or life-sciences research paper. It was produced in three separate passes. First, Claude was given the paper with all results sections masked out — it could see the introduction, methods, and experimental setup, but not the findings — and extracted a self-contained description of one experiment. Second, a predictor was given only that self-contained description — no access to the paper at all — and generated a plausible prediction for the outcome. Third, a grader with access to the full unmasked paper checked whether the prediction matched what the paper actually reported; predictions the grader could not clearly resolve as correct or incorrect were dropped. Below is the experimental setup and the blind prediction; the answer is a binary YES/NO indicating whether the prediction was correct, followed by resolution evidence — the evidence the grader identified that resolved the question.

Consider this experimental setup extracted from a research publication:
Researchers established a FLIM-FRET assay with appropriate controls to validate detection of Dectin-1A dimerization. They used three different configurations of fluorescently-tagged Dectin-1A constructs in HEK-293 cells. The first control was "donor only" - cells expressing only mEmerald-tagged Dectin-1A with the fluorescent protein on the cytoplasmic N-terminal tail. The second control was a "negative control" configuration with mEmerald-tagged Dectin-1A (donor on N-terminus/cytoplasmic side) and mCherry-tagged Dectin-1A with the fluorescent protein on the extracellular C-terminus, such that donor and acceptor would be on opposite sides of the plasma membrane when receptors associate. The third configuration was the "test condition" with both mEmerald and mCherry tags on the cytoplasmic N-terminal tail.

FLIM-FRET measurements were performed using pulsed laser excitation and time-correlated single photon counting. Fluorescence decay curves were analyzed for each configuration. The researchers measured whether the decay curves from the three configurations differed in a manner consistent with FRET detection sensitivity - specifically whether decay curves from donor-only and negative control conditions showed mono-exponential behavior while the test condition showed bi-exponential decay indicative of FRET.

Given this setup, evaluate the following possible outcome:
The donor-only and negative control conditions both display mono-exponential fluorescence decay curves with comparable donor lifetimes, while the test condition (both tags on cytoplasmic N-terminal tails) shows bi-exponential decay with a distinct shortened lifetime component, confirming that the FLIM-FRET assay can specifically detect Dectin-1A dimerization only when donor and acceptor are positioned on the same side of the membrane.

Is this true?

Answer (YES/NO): YES